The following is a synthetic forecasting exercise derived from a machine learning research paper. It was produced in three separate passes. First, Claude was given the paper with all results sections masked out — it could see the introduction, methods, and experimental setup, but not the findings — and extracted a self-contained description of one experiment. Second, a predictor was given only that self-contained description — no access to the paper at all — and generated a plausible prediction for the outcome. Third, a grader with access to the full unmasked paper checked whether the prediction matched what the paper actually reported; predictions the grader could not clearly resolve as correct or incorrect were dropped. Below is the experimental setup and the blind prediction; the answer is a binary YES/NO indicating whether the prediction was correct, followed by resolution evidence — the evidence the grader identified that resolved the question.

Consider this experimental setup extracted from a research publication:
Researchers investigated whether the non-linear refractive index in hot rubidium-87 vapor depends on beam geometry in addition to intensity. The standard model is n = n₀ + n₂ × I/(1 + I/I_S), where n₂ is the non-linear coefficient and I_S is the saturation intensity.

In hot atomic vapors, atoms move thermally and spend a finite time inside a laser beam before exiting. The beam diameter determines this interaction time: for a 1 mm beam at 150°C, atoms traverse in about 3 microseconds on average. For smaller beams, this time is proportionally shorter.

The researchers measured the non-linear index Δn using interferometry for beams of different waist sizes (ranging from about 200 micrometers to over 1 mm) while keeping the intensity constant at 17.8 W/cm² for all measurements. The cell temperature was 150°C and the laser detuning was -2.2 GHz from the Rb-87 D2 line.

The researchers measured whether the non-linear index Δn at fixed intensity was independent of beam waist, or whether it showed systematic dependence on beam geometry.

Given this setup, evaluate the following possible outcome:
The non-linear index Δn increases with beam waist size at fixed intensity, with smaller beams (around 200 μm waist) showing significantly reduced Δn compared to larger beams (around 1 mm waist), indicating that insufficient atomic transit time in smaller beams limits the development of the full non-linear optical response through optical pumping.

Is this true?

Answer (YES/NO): YES